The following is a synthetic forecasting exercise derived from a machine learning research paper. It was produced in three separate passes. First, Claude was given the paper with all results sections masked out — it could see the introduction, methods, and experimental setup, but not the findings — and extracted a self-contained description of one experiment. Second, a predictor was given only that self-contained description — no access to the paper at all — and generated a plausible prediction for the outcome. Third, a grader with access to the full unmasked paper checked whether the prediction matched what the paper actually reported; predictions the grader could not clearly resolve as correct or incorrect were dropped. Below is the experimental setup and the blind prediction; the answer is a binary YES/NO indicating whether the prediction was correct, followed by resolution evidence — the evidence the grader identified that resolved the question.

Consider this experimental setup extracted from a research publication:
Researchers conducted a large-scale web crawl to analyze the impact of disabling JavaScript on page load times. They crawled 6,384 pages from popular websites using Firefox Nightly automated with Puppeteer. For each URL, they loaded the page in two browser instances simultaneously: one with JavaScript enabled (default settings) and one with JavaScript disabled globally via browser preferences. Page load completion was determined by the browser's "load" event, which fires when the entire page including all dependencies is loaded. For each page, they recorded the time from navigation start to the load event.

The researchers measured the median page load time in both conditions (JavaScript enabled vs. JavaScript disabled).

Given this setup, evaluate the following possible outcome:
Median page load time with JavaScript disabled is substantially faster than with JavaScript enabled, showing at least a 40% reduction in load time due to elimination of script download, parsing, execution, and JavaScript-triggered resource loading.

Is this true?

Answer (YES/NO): YES